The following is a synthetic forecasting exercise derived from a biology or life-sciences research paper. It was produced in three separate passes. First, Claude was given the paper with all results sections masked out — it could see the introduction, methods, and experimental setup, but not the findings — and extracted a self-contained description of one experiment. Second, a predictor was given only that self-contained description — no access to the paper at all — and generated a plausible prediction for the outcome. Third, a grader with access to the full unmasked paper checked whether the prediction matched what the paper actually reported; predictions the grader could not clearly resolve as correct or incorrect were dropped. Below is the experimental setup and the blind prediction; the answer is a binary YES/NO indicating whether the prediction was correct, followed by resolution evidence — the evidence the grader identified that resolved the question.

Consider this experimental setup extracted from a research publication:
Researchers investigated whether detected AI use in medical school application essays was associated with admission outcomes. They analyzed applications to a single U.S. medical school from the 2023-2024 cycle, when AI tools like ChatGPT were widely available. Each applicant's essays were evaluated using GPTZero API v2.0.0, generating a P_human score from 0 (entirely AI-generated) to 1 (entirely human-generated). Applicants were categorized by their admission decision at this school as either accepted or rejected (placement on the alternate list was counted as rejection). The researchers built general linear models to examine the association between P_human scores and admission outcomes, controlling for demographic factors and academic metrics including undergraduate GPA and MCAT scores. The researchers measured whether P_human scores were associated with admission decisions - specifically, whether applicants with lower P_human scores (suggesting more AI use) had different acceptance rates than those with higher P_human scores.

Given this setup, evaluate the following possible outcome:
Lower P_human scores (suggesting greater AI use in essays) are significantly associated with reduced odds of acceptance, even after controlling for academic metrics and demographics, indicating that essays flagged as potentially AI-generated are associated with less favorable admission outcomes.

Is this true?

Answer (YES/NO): NO